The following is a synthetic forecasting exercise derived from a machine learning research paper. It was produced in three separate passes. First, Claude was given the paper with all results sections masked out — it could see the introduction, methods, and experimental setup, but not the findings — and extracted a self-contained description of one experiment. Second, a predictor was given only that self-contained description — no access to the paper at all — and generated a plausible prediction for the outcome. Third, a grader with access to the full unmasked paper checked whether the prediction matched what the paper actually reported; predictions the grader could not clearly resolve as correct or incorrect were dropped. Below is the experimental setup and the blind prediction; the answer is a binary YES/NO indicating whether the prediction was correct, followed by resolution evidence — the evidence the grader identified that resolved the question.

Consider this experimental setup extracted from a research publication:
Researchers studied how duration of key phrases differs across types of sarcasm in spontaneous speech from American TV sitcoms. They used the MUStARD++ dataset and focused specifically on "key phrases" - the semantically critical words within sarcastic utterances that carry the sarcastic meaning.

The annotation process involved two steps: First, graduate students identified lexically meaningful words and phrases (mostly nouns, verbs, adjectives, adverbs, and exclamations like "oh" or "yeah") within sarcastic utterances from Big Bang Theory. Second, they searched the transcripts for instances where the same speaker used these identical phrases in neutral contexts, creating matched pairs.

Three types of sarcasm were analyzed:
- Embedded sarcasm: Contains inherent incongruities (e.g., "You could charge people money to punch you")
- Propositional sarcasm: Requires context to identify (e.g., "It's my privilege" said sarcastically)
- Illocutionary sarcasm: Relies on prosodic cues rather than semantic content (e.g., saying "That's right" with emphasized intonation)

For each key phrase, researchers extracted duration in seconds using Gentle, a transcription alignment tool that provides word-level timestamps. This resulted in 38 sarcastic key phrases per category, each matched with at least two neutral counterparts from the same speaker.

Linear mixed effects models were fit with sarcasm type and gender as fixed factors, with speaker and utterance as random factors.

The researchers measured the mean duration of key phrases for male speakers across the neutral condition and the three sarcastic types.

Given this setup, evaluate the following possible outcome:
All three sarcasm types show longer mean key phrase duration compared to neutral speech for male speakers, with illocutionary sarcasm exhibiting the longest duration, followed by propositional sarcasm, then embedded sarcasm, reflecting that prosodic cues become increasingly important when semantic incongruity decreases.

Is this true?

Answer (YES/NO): NO